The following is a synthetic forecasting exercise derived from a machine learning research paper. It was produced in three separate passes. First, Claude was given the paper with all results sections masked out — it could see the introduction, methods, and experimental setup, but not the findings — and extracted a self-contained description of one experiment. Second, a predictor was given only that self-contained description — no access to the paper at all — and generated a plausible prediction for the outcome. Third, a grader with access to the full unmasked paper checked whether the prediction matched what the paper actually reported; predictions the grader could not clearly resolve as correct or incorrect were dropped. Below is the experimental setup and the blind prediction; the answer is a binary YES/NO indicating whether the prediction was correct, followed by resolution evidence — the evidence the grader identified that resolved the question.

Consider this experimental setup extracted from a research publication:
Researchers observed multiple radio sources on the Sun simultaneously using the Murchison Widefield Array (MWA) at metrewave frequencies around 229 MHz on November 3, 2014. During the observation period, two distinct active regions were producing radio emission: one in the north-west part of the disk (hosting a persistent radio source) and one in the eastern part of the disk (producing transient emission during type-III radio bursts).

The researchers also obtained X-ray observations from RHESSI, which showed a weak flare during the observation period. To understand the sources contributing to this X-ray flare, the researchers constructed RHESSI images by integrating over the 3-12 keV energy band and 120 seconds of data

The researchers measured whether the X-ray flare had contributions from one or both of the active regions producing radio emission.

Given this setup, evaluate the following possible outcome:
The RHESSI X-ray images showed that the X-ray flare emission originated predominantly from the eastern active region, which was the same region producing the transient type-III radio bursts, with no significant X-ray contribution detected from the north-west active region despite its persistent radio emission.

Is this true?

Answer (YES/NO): NO